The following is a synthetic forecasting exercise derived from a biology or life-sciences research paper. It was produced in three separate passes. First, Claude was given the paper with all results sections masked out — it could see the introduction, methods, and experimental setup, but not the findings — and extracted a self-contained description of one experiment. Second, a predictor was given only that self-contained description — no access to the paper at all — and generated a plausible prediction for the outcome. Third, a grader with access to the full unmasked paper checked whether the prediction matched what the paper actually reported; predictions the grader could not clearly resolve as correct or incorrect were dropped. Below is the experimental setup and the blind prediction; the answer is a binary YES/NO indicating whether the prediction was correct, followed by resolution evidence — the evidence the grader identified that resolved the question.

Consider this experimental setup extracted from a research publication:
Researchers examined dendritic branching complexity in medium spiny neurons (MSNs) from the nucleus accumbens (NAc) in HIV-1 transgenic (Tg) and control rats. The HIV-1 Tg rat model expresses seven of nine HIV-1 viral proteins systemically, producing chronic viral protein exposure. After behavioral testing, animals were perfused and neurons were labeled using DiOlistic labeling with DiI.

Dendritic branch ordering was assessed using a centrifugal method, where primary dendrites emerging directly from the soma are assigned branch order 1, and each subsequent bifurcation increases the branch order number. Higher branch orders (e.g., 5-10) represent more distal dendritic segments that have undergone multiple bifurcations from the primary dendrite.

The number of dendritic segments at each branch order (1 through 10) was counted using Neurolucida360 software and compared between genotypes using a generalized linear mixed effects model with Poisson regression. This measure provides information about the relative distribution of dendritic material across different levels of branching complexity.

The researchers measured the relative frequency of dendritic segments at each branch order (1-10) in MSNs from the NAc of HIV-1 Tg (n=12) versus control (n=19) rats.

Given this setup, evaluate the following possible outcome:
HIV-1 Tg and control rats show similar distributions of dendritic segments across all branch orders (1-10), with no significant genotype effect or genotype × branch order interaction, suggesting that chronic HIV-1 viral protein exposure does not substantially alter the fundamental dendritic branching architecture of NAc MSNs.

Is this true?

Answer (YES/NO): NO